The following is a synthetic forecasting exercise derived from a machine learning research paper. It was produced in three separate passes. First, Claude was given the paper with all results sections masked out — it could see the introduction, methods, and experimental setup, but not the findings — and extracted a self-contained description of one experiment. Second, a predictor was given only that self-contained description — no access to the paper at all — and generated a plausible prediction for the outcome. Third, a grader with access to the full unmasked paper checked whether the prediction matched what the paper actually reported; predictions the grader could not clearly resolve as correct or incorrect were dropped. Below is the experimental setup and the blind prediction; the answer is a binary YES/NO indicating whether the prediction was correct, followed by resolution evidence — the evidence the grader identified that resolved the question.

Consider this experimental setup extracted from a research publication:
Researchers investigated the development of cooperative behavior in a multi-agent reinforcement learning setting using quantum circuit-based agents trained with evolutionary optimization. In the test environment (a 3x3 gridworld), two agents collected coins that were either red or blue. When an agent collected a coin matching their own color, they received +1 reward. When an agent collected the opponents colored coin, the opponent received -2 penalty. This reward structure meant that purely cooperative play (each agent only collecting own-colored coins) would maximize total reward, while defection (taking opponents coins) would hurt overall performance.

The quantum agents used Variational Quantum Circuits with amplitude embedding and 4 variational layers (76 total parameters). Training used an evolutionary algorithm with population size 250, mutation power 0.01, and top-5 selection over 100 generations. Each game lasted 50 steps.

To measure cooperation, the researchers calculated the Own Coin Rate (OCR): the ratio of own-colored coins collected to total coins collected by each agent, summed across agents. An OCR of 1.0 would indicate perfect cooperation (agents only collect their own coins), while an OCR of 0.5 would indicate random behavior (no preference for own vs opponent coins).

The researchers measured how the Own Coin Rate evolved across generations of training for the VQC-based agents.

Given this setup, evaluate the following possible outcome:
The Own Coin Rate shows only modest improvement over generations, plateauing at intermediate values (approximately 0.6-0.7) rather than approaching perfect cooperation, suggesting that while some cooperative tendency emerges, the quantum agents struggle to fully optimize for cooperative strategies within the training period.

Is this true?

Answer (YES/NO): NO